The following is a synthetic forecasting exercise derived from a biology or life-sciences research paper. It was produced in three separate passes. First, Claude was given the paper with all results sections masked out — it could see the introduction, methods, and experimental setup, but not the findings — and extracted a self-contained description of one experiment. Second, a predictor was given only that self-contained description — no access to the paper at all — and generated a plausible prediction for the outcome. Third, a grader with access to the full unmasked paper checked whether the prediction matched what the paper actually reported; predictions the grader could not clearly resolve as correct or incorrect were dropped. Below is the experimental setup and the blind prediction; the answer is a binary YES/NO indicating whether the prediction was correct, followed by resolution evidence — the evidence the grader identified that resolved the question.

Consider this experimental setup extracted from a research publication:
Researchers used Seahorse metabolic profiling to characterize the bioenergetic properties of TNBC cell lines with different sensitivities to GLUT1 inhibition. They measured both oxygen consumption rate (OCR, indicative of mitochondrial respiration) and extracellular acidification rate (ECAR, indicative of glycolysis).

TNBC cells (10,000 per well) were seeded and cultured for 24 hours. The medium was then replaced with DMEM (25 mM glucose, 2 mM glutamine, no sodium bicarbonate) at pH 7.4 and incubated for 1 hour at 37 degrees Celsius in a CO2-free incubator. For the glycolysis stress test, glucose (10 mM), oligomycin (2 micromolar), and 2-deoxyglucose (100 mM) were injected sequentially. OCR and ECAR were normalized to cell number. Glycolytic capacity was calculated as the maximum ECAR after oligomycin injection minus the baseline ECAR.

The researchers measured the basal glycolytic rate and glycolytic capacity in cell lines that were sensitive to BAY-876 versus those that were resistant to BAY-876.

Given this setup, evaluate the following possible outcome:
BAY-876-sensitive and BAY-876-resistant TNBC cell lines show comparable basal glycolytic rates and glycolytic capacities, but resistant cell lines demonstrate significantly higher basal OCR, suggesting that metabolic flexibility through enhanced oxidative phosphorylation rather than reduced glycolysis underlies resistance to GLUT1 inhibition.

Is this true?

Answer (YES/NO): YES